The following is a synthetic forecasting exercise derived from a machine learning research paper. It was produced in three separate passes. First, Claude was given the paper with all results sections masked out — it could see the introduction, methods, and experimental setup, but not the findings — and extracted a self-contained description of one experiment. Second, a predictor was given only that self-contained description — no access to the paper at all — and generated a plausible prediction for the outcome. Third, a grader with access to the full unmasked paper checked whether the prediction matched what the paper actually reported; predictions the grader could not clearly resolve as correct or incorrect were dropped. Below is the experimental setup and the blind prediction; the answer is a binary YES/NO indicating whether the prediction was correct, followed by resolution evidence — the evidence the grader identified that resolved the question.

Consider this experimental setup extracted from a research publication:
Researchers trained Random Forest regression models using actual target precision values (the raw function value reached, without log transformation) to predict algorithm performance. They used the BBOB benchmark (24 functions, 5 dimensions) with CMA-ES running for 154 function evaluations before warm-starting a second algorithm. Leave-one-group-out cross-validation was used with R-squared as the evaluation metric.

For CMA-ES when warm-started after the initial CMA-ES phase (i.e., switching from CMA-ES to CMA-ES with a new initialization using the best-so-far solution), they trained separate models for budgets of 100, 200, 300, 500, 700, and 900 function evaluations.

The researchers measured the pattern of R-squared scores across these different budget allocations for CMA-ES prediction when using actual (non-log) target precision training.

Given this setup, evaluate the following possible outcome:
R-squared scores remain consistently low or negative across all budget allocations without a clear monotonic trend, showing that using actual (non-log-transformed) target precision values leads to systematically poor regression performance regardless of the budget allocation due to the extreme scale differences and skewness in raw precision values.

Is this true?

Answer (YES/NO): NO